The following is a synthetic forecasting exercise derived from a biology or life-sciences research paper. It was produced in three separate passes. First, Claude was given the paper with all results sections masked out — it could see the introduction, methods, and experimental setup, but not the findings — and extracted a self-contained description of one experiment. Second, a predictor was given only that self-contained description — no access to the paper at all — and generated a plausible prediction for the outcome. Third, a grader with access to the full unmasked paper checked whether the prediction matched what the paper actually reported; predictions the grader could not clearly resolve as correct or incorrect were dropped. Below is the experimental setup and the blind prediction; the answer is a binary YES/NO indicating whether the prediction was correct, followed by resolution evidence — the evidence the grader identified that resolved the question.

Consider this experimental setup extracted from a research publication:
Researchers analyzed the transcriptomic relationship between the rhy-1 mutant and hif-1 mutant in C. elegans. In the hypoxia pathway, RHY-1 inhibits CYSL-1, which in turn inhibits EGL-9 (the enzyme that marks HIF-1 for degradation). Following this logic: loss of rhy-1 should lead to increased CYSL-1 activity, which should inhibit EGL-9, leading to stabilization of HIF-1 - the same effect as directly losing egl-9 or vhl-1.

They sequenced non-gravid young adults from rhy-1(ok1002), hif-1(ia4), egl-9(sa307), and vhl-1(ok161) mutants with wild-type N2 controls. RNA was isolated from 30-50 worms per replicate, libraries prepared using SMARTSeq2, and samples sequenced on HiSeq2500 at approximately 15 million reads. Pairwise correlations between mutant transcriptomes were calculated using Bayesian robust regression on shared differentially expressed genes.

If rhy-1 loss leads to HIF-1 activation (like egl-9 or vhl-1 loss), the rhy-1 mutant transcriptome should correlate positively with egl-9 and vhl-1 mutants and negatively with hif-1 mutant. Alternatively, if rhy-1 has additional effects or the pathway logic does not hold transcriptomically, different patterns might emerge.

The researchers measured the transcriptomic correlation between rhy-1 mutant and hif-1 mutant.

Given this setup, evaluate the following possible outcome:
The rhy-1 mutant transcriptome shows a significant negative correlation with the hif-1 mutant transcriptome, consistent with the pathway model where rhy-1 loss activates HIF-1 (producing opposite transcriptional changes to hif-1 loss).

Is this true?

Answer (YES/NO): NO